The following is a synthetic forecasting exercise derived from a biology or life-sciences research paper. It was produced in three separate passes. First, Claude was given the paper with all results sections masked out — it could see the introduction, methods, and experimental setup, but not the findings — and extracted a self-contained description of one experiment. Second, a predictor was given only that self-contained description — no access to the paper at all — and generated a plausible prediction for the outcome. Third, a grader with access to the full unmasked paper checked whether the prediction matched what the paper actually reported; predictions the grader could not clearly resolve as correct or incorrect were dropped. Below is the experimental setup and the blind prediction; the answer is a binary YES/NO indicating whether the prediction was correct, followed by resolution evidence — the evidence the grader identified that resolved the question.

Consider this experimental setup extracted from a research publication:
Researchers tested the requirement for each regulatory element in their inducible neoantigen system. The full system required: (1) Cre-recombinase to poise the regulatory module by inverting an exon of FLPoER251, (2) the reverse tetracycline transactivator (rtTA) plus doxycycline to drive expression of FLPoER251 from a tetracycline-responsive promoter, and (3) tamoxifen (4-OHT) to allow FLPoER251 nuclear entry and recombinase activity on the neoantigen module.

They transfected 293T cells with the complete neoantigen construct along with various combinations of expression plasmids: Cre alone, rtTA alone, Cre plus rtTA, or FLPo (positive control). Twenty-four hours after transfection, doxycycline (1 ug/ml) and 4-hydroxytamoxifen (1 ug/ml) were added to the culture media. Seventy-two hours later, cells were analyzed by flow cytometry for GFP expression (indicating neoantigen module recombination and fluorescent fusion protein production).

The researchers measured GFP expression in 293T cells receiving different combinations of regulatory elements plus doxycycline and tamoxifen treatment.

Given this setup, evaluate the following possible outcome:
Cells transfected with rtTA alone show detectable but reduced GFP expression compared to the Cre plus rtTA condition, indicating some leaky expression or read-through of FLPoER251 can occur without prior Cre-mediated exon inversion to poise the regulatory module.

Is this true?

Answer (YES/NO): NO